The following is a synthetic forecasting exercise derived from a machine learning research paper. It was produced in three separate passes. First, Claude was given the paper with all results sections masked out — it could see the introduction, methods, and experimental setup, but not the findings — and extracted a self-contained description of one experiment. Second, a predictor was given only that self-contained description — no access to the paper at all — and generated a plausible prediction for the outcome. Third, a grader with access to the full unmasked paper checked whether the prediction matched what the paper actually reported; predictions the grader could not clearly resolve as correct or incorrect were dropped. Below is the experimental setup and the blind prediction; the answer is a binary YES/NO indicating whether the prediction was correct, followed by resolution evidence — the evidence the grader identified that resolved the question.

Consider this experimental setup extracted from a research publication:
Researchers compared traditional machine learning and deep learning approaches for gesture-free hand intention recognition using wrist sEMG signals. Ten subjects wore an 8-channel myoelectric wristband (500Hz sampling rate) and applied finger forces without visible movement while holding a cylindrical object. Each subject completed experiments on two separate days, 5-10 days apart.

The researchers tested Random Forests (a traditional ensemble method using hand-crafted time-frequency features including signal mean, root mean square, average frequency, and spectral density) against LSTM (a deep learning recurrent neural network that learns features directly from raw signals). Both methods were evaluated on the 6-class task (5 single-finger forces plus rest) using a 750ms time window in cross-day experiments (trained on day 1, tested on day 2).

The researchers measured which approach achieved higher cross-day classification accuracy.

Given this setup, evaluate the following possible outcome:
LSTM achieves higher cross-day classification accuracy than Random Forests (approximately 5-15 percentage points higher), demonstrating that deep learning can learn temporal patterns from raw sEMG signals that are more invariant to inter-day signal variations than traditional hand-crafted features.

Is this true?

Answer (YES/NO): NO